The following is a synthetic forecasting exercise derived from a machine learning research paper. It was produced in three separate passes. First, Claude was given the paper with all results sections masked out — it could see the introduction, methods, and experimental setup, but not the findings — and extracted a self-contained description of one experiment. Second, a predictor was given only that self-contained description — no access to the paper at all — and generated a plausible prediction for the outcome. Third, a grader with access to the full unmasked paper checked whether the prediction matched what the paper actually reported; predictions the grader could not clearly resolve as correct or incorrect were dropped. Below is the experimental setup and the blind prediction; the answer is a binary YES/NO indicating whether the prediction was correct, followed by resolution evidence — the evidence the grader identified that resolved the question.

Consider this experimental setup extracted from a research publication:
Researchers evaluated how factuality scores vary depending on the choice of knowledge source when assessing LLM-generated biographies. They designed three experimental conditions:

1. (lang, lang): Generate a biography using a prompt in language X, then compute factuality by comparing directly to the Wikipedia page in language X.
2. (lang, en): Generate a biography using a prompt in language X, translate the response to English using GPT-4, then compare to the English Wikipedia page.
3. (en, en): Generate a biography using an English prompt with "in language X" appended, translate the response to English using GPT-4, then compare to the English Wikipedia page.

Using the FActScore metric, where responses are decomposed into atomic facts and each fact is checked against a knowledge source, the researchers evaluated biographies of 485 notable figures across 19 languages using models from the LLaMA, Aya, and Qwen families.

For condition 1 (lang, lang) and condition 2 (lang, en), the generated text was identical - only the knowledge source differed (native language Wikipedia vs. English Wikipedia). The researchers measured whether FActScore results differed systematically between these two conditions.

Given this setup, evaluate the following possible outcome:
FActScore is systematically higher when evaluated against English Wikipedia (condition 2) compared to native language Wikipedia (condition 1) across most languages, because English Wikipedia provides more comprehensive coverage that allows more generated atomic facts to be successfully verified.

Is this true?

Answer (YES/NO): YES